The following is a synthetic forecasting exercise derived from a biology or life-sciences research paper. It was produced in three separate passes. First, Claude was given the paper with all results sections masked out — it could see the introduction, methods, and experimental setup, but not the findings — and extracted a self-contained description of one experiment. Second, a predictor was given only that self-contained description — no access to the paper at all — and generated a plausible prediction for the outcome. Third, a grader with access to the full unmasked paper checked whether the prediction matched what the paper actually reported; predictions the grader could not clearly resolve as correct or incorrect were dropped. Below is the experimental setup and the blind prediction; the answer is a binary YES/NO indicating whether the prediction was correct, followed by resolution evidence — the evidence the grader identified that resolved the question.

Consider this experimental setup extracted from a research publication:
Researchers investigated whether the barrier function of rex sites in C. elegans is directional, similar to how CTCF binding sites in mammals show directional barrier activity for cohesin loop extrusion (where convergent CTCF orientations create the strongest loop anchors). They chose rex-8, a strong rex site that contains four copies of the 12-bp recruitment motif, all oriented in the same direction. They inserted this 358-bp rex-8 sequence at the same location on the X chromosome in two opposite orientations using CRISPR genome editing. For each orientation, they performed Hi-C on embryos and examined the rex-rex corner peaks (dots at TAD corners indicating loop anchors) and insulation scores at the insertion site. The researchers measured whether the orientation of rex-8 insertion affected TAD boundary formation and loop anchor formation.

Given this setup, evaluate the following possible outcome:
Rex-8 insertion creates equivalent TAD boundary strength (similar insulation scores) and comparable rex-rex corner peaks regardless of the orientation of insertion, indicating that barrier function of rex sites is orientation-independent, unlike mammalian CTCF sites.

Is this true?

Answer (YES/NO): YES